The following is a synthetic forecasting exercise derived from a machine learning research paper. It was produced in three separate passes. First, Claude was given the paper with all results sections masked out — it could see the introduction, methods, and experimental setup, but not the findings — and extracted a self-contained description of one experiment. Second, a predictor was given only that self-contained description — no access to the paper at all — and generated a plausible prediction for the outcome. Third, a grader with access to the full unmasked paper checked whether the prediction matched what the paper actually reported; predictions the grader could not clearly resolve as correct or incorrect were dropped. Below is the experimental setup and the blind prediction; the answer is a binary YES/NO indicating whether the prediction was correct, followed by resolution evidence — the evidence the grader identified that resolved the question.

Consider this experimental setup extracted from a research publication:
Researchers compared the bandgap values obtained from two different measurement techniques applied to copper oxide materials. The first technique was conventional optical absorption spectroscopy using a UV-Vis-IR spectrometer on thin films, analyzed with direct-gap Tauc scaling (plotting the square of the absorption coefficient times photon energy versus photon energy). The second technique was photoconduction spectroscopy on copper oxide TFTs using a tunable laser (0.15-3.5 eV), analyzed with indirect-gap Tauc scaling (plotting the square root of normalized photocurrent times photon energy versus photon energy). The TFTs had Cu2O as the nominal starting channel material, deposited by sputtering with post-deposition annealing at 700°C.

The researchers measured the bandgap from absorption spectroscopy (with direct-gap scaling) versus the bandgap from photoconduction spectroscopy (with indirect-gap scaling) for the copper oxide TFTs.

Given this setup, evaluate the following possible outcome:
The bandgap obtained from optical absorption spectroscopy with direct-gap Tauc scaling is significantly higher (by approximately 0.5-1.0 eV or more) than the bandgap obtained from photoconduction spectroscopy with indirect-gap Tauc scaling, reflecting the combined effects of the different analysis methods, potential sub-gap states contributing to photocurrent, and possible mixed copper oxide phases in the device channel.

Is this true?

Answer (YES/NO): YES